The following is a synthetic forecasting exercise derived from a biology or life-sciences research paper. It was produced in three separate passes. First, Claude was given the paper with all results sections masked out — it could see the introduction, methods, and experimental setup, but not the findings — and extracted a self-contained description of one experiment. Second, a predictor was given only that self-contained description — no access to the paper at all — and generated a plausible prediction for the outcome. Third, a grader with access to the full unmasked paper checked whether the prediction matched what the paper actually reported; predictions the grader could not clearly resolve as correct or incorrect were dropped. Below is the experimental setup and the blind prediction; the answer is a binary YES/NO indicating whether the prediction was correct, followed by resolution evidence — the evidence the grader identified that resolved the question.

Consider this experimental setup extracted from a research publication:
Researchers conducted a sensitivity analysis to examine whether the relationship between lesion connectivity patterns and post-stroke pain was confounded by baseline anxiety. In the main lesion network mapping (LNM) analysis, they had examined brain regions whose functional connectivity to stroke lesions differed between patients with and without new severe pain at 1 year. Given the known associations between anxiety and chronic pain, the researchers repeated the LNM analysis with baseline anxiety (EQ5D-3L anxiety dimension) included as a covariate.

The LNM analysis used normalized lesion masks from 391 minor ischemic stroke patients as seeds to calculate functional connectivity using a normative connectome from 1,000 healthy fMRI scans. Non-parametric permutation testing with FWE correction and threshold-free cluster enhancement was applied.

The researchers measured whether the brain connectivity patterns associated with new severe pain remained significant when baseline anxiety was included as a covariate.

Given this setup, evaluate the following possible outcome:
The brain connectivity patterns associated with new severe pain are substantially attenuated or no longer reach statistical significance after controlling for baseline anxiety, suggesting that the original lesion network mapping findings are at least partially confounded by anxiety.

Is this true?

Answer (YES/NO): NO